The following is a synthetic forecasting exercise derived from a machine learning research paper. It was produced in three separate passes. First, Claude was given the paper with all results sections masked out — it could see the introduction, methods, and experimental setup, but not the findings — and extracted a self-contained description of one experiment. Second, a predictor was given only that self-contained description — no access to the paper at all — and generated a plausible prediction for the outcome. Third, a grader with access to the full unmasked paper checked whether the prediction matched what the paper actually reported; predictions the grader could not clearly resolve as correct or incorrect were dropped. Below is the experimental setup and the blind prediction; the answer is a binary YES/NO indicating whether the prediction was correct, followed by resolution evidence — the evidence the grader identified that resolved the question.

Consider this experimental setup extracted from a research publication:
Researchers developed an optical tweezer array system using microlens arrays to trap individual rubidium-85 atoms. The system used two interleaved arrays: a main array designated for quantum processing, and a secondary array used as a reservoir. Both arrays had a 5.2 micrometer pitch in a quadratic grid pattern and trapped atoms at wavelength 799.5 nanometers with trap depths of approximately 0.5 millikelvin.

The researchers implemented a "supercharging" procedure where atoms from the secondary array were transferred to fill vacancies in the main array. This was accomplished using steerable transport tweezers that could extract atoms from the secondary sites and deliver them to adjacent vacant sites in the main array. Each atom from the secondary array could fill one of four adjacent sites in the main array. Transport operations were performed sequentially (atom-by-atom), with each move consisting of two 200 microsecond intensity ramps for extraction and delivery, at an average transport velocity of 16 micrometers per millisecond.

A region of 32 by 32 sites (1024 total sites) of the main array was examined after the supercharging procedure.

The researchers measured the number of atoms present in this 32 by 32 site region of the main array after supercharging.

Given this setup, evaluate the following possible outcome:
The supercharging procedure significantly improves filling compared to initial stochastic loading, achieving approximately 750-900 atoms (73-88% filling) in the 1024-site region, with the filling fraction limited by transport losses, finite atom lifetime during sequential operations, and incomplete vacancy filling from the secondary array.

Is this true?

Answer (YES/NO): NO